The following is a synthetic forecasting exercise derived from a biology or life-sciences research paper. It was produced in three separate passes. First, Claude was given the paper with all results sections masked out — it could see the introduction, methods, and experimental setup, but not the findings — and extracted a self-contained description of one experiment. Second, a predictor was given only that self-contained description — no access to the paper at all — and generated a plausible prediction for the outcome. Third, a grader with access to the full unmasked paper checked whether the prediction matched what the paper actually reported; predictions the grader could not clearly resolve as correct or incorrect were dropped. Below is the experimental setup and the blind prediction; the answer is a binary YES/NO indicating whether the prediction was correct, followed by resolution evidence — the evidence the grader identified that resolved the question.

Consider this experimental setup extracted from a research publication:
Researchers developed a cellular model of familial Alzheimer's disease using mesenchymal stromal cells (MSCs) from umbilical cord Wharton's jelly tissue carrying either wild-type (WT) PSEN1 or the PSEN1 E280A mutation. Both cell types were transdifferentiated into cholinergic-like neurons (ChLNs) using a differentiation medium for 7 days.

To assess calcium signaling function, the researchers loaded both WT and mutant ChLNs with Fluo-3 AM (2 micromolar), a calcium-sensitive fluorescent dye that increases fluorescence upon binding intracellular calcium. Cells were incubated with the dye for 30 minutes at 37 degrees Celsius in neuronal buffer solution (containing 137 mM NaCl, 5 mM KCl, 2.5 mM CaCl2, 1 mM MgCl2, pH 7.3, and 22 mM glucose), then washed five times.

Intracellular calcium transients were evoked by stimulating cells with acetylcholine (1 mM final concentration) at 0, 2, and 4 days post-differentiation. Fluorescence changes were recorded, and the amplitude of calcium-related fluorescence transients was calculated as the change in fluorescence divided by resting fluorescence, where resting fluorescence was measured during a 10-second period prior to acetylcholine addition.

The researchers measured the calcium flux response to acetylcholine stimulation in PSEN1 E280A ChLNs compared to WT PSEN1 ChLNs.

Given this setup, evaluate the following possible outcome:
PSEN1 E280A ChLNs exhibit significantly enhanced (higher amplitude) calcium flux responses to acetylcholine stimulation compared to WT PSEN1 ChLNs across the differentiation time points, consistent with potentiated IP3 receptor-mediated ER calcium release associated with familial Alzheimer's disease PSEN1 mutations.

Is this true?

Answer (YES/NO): NO